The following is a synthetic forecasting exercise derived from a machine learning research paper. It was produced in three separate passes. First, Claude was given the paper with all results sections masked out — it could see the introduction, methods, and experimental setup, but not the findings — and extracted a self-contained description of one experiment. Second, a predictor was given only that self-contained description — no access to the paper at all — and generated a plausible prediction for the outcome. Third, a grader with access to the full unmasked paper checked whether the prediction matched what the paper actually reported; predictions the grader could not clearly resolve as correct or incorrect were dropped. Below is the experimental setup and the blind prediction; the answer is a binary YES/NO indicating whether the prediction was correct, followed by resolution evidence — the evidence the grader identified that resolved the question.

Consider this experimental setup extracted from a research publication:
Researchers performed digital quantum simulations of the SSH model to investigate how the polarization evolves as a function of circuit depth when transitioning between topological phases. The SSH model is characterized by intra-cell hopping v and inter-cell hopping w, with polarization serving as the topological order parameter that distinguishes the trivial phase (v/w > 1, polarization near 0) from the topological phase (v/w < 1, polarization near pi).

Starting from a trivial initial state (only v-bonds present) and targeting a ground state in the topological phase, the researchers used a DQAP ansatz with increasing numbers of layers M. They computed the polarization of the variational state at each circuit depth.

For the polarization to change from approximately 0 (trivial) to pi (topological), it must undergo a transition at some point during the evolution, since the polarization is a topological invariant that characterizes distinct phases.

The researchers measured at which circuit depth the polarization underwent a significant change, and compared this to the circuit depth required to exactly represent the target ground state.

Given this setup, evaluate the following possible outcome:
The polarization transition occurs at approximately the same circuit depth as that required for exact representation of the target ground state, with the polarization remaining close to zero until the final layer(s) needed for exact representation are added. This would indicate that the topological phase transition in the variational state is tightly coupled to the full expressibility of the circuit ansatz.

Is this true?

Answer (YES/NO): NO